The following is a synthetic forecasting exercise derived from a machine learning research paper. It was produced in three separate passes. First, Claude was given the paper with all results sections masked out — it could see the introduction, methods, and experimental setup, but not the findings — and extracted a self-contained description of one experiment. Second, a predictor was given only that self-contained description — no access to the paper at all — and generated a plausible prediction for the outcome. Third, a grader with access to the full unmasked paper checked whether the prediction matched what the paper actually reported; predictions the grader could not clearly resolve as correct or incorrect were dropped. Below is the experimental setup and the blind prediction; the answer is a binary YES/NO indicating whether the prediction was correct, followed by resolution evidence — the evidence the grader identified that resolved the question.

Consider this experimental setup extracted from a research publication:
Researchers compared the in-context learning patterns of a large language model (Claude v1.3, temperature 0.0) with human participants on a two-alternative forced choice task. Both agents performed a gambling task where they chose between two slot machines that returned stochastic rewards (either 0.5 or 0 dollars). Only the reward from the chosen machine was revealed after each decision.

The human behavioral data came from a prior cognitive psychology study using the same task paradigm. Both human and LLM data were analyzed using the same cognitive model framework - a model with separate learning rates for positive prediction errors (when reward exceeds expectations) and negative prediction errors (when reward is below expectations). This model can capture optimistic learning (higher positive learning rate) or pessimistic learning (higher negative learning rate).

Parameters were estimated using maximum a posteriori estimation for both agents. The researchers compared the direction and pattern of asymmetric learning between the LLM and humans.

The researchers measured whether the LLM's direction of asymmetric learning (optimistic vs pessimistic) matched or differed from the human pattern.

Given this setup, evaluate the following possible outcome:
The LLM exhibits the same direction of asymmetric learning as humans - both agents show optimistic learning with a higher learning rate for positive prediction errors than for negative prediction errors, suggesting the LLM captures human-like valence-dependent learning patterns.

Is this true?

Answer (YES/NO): YES